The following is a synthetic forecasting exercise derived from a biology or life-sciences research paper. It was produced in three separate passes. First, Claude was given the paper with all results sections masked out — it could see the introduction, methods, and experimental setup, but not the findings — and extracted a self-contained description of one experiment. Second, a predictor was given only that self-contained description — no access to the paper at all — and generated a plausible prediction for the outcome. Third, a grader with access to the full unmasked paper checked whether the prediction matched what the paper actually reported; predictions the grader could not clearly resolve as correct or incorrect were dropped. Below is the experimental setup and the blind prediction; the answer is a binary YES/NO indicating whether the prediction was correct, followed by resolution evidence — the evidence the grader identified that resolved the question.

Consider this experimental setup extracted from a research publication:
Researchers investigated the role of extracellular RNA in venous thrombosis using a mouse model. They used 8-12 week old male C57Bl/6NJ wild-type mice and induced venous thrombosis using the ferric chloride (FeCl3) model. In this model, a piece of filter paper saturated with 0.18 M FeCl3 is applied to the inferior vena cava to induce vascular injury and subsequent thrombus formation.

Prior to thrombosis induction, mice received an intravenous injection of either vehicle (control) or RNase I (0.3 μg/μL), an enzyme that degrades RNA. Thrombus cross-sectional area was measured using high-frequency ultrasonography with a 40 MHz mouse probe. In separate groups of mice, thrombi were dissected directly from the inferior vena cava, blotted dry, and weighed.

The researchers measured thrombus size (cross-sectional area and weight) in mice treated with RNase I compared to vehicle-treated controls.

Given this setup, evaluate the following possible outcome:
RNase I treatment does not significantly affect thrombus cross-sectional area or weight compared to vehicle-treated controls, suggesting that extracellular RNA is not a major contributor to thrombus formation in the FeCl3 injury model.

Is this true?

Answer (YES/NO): NO